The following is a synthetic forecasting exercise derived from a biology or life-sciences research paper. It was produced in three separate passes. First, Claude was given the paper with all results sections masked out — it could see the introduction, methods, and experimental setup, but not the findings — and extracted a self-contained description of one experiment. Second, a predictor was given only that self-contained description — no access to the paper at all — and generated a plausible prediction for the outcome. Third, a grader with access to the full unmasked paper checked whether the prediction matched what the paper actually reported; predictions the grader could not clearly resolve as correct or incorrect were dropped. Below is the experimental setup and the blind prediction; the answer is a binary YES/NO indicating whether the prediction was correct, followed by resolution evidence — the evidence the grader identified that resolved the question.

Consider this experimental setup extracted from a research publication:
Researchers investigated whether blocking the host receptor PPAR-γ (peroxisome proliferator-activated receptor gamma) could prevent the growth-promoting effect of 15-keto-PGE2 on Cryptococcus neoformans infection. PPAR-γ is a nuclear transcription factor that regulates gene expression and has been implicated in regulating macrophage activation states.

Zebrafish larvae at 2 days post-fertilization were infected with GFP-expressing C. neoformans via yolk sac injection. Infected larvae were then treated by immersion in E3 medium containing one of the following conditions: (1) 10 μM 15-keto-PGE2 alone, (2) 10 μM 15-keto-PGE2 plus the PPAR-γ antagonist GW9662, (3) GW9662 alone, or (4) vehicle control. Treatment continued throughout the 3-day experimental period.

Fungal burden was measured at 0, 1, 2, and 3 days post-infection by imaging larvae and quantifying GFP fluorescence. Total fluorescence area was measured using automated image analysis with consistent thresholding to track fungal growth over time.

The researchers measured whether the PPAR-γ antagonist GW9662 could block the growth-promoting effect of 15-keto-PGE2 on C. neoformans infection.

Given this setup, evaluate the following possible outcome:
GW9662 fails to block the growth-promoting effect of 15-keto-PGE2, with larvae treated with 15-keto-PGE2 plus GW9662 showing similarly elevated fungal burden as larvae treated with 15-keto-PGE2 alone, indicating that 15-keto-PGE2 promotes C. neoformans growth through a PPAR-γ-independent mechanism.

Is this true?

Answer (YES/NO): NO